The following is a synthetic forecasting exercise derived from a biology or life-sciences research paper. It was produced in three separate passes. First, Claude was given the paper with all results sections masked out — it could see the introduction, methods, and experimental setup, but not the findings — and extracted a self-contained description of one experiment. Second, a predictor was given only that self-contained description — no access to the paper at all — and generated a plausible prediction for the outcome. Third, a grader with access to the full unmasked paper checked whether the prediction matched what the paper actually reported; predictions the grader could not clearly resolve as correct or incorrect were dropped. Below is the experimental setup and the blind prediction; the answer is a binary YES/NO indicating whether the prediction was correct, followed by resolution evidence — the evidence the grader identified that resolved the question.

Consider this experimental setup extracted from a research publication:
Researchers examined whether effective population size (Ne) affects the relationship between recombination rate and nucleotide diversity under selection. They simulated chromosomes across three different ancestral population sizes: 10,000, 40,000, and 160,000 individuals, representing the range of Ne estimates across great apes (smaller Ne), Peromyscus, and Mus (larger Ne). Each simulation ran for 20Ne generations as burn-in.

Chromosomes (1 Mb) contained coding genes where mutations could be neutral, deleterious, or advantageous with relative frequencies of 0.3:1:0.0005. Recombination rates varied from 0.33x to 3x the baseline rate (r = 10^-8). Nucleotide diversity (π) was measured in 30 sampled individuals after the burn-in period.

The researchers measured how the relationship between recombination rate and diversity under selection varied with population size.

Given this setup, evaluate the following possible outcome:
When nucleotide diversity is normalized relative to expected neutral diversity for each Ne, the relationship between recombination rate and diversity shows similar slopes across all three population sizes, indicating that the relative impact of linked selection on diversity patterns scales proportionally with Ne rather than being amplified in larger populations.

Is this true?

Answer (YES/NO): NO